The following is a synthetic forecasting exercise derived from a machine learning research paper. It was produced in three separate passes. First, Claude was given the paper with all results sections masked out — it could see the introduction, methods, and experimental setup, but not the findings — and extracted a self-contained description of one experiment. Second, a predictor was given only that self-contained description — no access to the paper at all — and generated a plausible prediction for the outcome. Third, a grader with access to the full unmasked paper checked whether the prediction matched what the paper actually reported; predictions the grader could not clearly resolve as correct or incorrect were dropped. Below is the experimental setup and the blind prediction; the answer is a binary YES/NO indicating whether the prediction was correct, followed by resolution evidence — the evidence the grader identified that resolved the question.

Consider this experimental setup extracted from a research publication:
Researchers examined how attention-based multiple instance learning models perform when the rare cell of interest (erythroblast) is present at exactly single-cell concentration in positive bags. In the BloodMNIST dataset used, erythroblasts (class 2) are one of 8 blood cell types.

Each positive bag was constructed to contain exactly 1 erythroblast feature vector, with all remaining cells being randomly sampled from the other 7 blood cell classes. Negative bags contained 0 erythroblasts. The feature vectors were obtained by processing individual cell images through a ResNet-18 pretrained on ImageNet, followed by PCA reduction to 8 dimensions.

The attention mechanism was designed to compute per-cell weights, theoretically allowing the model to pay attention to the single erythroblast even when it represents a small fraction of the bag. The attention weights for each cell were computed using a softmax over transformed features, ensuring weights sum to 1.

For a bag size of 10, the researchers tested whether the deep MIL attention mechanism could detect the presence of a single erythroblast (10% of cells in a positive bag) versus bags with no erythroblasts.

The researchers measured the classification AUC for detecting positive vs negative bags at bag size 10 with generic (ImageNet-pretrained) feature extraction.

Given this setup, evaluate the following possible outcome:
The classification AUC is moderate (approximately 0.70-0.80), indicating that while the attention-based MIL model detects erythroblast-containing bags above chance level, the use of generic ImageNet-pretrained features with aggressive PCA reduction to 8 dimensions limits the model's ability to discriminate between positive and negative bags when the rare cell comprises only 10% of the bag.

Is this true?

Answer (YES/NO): YES